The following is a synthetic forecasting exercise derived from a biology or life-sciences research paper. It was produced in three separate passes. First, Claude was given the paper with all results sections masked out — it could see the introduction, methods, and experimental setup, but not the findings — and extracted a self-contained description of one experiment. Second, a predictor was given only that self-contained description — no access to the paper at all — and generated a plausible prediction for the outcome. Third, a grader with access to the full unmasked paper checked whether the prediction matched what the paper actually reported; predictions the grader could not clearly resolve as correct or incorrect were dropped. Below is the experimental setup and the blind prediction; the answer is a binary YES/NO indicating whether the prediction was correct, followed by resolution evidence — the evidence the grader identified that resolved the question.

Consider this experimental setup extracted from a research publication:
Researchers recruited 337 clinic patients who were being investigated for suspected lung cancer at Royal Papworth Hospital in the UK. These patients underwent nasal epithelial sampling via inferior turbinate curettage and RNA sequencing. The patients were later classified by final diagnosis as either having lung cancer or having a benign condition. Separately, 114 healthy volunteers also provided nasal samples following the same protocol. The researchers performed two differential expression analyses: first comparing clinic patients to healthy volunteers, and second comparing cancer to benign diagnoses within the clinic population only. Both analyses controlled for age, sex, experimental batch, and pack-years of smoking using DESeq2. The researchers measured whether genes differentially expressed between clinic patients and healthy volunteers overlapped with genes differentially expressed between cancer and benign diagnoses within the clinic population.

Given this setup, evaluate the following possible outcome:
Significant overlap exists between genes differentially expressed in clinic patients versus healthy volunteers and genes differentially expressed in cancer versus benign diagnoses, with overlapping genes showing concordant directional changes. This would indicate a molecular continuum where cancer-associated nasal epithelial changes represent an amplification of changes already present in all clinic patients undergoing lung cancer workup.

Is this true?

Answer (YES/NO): NO